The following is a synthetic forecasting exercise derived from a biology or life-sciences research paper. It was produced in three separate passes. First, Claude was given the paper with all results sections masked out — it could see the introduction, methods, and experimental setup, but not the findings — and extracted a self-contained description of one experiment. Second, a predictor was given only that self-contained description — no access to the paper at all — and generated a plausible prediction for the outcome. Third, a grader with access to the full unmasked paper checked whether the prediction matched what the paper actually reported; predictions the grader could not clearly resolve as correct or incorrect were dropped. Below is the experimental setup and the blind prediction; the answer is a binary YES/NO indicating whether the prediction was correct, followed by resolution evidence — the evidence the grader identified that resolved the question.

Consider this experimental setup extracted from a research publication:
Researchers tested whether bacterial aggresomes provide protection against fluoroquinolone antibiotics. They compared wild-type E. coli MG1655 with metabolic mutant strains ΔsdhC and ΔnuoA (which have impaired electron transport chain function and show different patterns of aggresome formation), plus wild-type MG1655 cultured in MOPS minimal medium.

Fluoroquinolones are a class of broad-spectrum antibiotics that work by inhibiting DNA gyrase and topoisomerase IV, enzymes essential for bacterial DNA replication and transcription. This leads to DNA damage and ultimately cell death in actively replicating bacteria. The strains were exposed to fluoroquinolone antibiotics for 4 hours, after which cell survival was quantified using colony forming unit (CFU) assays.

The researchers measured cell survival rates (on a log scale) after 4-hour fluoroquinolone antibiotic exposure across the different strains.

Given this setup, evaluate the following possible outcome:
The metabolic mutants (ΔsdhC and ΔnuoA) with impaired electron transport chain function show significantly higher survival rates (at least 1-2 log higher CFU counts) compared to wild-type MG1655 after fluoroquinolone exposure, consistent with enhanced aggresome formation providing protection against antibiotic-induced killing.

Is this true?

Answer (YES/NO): NO